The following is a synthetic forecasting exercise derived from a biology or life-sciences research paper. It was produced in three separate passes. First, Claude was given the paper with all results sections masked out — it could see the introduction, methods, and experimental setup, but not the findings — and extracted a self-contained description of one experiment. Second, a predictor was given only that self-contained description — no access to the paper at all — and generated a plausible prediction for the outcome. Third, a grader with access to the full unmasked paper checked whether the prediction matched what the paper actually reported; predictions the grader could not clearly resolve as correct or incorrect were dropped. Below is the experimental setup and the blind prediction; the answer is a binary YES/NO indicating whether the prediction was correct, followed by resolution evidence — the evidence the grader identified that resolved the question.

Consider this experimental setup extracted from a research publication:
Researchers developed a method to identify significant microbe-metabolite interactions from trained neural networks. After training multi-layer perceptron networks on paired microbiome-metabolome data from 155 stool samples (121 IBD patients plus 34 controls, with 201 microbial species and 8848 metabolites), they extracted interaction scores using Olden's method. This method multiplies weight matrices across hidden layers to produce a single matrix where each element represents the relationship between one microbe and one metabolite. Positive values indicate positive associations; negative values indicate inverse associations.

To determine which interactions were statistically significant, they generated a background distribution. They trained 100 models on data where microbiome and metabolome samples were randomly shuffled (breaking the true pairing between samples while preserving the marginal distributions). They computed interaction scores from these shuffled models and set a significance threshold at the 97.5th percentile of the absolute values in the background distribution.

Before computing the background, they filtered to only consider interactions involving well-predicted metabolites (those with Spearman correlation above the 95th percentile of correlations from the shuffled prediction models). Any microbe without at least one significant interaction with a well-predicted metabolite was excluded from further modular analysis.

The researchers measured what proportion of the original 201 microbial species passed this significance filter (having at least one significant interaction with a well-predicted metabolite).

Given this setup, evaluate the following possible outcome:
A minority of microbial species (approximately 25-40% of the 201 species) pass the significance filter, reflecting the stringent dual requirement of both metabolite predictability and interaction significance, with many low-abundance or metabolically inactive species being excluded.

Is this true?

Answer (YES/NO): NO